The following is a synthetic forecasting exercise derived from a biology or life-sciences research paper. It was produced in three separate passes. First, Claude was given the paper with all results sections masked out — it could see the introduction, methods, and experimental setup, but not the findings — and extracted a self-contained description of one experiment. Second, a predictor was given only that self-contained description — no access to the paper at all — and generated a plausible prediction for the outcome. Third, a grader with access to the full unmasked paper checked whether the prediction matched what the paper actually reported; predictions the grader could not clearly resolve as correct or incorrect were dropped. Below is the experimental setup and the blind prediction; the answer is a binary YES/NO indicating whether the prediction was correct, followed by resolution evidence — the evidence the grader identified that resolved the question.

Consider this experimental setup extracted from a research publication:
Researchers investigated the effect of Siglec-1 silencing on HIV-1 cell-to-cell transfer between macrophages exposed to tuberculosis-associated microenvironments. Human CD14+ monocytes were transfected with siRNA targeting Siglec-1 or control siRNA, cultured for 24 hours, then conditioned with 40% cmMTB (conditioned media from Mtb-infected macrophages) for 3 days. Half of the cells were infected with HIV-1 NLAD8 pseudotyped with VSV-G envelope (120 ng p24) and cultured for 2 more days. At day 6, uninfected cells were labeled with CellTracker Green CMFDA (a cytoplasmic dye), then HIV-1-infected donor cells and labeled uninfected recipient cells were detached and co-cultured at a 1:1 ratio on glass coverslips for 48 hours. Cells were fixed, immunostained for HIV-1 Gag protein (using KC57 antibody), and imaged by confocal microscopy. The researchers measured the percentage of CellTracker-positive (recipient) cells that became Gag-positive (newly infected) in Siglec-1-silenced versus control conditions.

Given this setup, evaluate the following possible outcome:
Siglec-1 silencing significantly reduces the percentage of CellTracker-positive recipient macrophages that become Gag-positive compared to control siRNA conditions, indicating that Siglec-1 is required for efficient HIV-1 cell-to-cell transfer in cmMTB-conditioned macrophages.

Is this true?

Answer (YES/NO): YES